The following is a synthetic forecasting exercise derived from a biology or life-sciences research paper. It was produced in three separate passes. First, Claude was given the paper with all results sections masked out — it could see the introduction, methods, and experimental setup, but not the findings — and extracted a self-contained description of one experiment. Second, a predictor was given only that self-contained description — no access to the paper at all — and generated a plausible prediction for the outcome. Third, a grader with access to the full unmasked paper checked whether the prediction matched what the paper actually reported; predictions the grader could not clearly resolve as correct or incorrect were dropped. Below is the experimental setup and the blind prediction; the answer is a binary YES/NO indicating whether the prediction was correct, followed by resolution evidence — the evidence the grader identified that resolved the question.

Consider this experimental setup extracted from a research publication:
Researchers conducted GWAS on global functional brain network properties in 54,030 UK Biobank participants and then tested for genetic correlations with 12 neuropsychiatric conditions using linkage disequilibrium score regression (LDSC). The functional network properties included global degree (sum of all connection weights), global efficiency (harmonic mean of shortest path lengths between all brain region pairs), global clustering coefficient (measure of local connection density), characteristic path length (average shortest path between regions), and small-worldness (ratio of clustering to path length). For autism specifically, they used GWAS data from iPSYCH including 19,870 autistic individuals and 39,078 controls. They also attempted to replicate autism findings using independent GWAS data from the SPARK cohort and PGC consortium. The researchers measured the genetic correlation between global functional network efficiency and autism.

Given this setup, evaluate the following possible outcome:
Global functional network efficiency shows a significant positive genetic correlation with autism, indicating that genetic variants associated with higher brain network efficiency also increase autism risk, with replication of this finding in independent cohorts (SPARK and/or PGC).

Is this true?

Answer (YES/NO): YES